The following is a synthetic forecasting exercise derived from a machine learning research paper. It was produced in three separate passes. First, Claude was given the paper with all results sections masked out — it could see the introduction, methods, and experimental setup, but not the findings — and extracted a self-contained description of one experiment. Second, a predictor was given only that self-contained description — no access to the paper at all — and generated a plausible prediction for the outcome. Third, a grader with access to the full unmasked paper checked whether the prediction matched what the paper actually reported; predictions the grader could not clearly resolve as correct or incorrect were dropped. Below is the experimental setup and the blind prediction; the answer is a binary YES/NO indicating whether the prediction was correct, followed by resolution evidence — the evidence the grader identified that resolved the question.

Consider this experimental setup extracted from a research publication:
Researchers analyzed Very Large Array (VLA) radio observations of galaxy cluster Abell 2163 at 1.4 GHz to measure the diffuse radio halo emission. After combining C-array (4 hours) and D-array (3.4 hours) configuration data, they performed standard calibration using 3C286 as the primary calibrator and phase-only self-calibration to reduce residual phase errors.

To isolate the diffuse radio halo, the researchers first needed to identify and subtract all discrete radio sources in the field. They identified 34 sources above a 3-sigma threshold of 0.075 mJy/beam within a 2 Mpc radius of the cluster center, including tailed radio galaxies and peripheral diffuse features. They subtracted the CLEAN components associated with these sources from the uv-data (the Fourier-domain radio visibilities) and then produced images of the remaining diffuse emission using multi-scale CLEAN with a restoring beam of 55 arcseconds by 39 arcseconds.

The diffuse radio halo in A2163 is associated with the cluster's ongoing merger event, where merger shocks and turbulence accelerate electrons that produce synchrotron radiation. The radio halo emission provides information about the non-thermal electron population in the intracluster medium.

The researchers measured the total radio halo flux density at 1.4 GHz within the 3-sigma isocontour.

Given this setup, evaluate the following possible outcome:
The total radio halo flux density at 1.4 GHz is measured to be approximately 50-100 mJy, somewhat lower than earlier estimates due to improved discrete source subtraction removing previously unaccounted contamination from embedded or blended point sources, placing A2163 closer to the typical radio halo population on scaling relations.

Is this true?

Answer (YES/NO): NO